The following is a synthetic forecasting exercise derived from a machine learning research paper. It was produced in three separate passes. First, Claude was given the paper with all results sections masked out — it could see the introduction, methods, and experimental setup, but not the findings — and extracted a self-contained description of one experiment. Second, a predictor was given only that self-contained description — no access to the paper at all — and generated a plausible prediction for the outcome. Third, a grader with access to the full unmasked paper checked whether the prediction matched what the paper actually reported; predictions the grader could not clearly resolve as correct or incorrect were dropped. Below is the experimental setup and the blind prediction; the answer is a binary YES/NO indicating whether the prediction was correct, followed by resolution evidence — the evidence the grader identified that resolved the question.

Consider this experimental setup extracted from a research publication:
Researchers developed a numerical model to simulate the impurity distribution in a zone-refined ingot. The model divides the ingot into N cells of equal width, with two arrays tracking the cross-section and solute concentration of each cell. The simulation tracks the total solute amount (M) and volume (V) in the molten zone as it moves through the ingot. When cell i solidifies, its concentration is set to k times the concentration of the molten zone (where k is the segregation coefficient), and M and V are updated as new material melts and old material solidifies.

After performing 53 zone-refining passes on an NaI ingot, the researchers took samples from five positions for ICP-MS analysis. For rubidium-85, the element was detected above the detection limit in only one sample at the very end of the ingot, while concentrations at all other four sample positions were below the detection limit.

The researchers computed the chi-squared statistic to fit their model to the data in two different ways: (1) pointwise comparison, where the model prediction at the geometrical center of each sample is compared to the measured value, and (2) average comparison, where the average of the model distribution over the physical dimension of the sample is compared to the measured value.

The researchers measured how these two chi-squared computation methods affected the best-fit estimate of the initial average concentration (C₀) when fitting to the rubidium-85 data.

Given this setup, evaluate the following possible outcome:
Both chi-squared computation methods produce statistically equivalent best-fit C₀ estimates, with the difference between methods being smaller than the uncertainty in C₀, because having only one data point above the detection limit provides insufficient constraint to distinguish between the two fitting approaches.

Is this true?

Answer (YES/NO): NO